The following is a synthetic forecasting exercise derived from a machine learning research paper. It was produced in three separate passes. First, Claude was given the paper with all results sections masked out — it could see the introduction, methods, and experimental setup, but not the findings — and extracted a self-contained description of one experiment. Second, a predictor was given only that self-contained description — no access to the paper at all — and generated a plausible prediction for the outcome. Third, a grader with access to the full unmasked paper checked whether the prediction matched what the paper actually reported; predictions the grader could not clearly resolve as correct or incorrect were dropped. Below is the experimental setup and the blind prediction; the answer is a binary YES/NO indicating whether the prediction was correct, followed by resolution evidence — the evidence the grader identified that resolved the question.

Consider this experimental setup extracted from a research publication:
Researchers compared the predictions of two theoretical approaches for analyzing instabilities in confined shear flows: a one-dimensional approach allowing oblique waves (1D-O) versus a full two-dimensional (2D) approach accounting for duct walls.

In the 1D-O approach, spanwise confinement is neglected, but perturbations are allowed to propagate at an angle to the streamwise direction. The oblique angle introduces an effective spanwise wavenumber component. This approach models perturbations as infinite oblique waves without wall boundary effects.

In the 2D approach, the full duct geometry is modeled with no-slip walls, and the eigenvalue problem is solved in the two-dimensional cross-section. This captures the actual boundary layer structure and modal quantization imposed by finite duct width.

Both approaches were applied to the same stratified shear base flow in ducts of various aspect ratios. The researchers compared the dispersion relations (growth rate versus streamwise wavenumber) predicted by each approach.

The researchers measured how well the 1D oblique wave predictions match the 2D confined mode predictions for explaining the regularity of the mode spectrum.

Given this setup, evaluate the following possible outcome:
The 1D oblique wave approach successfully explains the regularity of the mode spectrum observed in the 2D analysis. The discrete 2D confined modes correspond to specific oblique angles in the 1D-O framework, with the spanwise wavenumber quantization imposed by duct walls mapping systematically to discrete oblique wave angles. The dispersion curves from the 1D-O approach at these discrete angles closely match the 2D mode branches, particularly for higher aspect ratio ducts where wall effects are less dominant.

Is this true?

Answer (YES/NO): YES